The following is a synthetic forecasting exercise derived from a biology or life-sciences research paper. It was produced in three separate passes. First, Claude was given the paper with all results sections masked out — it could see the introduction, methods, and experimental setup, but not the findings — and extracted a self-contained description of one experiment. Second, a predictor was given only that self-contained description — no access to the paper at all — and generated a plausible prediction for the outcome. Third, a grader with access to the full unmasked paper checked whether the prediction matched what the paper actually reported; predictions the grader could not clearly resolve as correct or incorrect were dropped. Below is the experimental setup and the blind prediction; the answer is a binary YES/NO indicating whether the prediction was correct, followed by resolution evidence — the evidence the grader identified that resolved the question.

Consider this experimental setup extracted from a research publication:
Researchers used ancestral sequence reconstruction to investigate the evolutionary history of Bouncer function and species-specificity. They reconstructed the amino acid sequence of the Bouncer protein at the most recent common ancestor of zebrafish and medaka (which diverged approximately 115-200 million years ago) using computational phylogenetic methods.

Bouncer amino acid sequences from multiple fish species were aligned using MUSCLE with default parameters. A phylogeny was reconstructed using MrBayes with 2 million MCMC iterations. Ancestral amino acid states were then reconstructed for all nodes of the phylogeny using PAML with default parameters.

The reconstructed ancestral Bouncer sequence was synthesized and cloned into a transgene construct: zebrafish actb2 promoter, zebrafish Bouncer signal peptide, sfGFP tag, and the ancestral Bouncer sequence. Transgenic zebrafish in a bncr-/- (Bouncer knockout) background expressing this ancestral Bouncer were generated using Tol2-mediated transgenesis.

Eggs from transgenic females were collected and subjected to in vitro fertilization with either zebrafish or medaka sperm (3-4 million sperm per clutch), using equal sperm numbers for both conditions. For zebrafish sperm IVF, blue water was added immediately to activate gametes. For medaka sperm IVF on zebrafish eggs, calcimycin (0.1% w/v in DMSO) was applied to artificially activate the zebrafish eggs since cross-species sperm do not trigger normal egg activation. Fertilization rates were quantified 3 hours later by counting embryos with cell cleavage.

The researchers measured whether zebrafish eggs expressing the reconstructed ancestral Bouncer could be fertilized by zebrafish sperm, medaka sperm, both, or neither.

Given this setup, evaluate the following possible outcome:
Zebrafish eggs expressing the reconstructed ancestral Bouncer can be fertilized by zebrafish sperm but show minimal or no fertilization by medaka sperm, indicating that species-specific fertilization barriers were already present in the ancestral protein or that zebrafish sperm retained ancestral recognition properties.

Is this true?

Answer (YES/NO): NO